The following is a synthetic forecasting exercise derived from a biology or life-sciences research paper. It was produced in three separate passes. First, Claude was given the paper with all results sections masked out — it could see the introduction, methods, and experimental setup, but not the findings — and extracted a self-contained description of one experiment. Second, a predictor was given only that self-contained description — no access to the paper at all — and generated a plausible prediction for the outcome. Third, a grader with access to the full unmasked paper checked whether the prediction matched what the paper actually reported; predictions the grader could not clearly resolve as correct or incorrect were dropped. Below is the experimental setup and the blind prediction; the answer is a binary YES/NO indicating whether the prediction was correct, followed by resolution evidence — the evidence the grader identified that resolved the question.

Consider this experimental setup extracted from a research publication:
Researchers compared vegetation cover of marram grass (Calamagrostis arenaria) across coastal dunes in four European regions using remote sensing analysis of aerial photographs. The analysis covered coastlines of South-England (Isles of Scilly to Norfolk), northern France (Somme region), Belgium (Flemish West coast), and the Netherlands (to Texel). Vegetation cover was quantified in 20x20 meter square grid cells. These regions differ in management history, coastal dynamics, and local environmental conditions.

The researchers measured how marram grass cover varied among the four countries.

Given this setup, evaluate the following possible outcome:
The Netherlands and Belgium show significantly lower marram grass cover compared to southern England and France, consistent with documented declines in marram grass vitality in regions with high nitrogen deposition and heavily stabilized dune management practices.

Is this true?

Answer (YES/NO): NO